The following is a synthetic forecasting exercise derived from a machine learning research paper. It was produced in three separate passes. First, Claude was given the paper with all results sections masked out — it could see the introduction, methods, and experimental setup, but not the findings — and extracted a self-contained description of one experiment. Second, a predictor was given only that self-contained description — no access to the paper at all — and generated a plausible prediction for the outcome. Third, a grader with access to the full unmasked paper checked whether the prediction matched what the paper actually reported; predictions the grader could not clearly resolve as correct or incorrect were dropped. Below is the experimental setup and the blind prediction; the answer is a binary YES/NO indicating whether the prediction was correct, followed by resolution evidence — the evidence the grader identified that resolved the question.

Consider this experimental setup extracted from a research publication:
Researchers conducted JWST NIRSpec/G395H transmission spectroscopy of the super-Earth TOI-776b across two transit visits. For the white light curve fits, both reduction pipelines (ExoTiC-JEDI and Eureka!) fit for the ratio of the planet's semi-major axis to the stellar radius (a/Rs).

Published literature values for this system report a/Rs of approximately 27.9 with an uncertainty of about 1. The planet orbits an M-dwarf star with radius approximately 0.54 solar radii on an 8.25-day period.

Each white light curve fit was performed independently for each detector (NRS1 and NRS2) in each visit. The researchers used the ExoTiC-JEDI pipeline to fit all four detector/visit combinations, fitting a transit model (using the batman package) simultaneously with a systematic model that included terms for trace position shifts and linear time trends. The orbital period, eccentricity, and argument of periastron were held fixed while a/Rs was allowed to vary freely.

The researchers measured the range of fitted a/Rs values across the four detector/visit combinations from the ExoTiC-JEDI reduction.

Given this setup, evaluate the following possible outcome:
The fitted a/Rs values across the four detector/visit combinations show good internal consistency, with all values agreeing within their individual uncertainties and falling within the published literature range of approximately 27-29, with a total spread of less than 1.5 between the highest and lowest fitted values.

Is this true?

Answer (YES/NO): NO